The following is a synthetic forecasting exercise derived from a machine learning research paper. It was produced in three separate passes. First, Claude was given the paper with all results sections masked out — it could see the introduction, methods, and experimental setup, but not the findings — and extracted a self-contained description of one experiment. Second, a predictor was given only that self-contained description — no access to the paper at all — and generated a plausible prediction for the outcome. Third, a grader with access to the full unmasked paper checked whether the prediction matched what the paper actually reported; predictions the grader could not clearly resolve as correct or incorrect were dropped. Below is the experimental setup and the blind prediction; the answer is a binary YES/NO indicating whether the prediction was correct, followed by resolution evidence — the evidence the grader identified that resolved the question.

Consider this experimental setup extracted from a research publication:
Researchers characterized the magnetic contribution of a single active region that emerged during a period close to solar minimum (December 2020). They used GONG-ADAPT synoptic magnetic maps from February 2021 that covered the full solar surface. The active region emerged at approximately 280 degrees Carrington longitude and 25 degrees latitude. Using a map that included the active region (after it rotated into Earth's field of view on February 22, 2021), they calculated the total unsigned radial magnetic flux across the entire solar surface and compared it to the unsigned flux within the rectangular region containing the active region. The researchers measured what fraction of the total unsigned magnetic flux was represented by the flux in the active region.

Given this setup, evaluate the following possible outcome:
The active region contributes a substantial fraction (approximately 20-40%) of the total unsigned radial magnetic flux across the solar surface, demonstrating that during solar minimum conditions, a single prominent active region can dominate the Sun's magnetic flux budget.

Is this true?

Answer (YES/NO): NO